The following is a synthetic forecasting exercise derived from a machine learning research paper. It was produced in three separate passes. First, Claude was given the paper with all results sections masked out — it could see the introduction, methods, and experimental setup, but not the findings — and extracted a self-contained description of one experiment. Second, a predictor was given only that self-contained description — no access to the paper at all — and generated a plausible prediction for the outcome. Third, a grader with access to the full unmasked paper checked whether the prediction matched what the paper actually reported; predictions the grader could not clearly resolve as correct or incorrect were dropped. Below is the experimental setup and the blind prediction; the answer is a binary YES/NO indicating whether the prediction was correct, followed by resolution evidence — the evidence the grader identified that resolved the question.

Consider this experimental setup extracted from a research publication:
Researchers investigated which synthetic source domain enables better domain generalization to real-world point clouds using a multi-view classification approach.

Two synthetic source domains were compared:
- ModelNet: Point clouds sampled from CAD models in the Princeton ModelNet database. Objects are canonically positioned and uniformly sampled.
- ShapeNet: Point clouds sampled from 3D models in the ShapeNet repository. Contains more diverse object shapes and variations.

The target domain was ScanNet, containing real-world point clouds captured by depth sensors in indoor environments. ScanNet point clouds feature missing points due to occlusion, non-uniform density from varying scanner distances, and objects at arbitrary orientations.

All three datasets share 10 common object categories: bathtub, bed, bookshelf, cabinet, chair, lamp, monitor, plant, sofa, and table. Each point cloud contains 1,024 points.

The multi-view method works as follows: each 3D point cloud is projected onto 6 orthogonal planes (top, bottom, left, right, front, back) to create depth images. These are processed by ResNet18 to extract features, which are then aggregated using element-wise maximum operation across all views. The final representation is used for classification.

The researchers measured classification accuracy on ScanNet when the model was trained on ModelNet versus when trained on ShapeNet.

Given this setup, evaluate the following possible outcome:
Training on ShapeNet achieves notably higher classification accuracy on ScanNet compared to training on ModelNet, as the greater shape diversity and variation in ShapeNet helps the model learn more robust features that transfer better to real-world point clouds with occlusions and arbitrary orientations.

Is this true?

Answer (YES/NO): NO